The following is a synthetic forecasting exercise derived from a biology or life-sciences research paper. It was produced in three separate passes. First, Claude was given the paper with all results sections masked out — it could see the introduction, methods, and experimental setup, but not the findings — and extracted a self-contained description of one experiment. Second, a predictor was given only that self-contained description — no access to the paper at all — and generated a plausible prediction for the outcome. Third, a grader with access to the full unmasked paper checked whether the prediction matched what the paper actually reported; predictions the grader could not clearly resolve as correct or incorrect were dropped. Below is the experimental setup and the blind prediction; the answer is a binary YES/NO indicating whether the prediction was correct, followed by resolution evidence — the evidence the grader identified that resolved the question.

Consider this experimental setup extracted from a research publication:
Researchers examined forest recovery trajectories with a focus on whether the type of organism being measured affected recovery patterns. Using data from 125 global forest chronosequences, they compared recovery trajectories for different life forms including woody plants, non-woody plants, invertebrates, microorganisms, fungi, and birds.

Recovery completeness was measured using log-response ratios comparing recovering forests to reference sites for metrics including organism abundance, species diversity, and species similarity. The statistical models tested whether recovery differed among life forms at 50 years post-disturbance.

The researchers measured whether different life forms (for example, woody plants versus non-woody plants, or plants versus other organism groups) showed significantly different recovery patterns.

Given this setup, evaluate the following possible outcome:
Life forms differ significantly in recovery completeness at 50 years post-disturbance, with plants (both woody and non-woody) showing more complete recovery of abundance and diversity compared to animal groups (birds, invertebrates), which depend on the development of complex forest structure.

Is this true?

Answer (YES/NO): NO